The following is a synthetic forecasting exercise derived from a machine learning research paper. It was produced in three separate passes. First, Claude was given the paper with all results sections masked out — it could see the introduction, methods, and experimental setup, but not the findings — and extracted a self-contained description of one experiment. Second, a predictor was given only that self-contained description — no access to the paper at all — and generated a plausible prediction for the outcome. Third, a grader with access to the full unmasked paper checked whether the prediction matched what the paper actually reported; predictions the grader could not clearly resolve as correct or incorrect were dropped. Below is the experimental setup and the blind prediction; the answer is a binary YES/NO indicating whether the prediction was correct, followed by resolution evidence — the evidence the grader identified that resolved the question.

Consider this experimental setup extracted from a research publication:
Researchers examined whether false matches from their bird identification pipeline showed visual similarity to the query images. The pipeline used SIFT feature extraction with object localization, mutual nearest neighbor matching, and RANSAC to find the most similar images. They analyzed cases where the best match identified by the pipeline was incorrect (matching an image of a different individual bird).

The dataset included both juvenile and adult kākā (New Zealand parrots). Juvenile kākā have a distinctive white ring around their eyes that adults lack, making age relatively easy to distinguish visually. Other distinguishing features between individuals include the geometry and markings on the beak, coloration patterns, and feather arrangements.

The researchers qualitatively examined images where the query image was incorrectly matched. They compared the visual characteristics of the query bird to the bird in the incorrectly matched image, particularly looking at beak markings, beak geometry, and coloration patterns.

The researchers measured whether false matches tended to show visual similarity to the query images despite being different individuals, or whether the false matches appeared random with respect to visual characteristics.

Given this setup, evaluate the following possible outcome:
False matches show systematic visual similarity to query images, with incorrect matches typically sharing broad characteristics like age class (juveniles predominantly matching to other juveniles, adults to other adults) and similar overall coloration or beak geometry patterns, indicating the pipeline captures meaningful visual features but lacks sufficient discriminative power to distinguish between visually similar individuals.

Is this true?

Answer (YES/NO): NO